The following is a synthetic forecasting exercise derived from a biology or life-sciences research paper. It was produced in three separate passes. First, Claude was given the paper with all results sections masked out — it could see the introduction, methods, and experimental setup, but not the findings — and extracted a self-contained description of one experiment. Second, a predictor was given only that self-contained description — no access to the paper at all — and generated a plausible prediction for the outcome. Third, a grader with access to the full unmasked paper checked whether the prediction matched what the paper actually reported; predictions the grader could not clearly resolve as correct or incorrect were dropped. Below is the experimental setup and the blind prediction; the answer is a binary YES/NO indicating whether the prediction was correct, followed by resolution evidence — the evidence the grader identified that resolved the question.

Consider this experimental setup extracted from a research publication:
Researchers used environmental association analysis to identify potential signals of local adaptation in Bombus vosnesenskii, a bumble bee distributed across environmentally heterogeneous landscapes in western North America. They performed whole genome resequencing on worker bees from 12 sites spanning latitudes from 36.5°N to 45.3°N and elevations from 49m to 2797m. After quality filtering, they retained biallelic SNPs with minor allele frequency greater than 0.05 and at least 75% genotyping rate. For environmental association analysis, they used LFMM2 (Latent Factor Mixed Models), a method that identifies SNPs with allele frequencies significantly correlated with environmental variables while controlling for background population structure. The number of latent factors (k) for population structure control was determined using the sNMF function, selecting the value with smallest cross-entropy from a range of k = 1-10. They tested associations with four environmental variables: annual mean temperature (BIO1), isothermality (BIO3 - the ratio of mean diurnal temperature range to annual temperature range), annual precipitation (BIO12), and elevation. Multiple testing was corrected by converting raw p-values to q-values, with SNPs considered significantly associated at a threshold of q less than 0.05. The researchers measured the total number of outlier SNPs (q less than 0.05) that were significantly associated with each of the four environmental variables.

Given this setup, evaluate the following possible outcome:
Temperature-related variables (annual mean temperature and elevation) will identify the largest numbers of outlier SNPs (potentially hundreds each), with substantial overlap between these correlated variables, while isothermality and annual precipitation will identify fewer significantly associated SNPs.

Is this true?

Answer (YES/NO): NO